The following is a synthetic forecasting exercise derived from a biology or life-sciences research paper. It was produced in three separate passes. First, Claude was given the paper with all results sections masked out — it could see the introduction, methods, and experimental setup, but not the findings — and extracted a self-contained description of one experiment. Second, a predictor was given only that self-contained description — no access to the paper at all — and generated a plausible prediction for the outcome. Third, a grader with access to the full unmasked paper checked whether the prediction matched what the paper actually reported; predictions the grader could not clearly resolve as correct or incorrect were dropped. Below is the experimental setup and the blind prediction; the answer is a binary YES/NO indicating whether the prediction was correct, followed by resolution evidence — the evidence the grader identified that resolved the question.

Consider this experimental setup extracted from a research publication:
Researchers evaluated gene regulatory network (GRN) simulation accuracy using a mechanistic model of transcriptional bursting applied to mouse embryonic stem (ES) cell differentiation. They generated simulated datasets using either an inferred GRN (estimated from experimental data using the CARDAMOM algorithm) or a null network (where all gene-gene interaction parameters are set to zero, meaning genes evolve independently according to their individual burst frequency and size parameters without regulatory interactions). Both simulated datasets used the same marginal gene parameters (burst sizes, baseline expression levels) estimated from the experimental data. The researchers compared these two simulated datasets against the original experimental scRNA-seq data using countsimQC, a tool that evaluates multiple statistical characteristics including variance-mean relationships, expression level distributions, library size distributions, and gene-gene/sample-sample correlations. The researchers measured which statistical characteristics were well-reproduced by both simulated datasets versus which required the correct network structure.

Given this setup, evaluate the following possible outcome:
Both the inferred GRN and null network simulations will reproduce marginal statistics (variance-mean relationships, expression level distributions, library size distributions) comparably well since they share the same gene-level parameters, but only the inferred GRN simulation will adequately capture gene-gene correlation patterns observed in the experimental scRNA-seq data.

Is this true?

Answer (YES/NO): YES